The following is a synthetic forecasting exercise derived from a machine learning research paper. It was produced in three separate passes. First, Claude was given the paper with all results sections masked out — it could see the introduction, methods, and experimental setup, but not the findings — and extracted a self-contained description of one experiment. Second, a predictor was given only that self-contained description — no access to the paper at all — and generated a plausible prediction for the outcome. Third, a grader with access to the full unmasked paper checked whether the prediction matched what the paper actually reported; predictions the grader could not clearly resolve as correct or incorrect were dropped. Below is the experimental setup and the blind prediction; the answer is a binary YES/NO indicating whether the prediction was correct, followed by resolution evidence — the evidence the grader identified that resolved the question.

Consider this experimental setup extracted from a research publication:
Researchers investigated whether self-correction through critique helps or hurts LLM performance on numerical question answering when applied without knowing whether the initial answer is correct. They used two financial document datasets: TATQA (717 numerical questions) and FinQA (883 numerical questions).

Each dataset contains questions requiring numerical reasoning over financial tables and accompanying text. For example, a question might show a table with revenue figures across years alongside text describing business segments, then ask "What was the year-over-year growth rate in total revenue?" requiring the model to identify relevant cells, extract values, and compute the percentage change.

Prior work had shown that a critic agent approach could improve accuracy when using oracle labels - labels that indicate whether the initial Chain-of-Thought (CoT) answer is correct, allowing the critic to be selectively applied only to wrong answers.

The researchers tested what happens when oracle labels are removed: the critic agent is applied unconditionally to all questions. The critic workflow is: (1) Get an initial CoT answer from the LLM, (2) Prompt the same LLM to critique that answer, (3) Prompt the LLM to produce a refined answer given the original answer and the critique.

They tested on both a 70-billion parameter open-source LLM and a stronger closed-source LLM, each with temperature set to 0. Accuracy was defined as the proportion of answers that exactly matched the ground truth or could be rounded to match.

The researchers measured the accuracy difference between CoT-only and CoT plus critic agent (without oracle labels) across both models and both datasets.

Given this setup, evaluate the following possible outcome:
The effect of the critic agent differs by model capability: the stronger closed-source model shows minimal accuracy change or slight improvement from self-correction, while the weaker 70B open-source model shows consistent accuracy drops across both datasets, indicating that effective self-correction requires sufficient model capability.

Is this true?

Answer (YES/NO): NO